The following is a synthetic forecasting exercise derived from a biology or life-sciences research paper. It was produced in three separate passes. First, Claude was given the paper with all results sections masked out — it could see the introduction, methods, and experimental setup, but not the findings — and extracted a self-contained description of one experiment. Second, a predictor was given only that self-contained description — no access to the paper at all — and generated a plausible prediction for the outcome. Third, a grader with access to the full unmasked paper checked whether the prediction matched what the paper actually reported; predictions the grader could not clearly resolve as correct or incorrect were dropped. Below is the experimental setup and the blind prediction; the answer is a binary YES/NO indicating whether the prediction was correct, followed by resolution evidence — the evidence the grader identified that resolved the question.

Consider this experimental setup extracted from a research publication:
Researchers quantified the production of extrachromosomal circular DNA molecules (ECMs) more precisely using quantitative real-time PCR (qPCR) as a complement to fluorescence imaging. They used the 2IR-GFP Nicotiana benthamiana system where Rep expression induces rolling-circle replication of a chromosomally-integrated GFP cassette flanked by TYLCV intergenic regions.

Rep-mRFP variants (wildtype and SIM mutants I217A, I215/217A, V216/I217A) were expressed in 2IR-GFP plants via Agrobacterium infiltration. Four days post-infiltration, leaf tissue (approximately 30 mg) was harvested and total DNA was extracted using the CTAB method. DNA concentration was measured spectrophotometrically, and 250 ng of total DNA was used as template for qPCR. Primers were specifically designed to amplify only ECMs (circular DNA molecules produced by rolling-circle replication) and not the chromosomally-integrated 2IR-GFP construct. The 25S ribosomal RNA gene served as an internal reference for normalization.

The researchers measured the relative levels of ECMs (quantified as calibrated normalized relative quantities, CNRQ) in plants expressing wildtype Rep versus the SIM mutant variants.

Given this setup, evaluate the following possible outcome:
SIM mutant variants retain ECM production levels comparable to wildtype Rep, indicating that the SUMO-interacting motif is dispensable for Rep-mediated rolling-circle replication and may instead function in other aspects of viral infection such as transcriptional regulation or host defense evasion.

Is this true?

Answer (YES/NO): NO